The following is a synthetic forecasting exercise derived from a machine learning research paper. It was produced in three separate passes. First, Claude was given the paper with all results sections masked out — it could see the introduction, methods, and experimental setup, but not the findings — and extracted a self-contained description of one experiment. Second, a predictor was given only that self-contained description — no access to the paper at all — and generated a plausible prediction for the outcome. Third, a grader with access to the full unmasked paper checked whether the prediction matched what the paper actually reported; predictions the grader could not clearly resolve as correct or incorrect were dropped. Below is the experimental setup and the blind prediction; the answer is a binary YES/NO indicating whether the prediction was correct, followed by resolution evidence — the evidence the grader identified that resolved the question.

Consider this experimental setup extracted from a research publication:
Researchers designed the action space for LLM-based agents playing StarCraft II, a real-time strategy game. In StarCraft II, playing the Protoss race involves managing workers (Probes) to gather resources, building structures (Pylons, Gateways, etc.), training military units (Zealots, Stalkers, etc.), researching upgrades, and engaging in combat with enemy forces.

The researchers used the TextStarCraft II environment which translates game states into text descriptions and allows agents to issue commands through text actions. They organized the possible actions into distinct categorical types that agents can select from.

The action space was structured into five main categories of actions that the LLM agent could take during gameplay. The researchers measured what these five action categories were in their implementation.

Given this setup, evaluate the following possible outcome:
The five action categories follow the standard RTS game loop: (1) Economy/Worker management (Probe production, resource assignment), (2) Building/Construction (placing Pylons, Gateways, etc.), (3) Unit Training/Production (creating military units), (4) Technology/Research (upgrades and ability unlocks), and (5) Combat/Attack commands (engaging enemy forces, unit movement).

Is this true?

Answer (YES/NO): NO